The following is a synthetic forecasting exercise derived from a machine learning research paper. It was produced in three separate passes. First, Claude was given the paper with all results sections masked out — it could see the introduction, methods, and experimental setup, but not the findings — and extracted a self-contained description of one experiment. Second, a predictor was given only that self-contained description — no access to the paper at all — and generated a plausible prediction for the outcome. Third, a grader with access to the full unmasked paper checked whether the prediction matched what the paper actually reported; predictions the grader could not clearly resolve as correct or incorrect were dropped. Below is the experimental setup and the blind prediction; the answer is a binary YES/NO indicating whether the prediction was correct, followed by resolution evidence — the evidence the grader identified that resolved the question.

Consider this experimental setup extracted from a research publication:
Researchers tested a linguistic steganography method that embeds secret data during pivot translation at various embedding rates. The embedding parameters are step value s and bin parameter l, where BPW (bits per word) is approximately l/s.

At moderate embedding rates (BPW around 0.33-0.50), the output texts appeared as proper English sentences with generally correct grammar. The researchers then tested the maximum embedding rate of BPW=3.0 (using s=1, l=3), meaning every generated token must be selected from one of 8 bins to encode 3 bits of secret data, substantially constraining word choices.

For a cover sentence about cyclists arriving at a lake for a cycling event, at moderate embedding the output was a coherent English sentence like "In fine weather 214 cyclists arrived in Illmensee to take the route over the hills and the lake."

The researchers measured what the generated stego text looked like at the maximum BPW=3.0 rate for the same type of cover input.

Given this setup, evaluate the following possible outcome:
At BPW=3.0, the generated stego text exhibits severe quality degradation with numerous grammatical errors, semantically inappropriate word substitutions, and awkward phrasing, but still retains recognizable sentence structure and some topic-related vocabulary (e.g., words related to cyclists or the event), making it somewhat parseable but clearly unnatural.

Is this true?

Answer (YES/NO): YES